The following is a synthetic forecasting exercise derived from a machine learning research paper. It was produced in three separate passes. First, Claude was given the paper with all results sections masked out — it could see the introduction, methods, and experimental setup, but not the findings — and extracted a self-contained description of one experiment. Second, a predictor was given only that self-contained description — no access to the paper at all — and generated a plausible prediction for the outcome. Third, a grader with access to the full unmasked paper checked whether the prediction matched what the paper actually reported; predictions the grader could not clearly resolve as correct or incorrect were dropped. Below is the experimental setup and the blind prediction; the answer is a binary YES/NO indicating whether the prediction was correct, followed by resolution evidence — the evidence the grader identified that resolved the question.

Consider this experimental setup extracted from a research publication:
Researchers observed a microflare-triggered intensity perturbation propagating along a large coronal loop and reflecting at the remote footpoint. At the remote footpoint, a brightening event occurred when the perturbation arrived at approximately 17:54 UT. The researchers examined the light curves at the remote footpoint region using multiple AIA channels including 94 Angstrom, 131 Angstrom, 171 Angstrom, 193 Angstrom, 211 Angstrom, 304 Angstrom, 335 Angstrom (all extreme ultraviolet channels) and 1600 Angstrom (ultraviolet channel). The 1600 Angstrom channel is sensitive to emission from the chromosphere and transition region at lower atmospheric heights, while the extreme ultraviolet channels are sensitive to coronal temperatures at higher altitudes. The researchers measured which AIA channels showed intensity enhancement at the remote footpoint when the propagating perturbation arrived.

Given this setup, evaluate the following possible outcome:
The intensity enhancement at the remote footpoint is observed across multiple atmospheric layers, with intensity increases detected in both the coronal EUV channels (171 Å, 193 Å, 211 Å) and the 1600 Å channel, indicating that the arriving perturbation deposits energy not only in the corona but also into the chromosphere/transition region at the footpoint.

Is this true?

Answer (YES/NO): NO